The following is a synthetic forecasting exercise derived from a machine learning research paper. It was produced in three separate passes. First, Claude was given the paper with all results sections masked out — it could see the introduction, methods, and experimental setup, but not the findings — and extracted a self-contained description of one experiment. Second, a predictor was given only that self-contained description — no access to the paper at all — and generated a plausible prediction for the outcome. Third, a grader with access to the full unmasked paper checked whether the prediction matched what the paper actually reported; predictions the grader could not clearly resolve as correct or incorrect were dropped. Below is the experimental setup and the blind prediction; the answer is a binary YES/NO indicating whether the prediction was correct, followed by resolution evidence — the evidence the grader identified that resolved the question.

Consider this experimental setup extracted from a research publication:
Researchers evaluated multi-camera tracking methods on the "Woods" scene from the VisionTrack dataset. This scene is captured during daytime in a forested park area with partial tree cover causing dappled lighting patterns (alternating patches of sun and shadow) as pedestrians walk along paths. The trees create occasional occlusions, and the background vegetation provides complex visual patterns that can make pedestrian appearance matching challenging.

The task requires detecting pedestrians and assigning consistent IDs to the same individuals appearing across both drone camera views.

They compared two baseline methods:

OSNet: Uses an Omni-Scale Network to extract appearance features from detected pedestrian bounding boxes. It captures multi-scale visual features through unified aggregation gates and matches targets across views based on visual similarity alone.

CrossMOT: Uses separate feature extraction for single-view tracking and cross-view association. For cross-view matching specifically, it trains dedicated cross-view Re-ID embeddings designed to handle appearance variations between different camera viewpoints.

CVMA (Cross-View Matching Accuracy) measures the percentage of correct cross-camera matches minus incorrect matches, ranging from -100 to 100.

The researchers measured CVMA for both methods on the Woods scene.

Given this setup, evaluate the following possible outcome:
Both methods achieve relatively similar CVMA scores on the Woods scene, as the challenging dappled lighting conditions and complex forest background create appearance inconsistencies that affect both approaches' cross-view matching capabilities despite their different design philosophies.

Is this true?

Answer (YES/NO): NO